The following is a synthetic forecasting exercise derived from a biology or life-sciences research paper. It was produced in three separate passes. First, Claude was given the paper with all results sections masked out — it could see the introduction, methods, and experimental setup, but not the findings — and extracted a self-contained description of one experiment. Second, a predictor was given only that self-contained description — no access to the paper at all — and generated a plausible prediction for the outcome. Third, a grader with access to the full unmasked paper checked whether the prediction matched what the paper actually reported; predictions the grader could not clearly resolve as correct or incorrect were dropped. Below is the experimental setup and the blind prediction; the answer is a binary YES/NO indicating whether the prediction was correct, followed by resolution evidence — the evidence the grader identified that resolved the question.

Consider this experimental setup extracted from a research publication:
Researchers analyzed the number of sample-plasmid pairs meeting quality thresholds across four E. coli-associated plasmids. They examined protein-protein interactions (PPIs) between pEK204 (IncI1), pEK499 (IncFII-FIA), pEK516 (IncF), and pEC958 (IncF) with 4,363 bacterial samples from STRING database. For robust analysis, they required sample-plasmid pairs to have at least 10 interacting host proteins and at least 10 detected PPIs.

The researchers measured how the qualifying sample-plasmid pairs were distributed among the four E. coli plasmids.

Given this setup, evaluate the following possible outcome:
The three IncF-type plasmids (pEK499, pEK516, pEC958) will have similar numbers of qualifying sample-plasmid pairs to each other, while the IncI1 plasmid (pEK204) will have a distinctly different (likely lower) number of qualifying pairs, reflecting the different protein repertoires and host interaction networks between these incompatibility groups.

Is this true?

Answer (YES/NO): NO